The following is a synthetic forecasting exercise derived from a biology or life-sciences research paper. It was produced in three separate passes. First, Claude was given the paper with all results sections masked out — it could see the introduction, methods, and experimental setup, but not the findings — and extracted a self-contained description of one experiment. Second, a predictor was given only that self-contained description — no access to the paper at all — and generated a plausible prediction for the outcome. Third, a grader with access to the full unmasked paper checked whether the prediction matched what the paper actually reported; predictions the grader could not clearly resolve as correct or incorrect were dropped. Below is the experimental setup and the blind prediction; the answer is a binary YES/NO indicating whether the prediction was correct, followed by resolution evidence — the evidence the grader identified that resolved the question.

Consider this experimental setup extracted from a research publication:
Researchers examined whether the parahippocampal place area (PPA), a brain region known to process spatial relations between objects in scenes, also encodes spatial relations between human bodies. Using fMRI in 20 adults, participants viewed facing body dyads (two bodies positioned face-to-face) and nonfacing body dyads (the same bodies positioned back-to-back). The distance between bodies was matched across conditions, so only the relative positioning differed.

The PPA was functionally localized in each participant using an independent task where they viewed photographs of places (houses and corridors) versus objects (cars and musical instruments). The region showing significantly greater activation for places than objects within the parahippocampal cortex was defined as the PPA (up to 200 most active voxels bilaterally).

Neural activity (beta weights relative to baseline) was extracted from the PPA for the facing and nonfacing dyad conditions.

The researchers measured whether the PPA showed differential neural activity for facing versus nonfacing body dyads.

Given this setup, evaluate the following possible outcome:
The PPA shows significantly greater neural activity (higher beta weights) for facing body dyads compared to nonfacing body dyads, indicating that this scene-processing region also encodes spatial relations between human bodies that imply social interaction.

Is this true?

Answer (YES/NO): NO